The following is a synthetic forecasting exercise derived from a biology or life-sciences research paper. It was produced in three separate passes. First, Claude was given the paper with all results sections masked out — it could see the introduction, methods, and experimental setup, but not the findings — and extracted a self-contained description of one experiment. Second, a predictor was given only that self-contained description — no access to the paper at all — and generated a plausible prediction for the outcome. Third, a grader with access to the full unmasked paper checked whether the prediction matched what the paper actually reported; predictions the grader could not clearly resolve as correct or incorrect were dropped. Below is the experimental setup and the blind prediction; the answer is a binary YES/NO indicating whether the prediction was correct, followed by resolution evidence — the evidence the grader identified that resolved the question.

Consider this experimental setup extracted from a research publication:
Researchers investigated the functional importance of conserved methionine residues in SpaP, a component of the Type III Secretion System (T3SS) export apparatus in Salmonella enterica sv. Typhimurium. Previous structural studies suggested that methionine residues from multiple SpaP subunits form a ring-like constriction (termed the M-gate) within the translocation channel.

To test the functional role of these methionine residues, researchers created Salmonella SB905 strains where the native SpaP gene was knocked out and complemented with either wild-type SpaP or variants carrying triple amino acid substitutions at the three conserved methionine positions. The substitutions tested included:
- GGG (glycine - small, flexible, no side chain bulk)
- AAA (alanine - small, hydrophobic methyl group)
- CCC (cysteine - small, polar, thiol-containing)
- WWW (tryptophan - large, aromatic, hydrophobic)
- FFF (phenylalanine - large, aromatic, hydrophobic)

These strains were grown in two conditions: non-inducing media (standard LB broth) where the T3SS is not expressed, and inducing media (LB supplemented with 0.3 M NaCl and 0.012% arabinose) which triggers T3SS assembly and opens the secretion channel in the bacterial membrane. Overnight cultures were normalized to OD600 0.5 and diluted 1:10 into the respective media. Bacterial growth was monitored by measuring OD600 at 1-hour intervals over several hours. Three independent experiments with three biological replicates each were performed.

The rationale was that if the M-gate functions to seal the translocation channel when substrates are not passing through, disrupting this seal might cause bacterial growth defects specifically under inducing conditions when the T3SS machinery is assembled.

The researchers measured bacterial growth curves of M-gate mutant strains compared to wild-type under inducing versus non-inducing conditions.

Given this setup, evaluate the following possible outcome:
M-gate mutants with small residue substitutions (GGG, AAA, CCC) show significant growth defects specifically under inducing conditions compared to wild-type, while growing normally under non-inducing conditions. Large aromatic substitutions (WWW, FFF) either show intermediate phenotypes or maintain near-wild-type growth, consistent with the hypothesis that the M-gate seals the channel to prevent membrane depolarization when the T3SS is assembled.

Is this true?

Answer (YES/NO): YES